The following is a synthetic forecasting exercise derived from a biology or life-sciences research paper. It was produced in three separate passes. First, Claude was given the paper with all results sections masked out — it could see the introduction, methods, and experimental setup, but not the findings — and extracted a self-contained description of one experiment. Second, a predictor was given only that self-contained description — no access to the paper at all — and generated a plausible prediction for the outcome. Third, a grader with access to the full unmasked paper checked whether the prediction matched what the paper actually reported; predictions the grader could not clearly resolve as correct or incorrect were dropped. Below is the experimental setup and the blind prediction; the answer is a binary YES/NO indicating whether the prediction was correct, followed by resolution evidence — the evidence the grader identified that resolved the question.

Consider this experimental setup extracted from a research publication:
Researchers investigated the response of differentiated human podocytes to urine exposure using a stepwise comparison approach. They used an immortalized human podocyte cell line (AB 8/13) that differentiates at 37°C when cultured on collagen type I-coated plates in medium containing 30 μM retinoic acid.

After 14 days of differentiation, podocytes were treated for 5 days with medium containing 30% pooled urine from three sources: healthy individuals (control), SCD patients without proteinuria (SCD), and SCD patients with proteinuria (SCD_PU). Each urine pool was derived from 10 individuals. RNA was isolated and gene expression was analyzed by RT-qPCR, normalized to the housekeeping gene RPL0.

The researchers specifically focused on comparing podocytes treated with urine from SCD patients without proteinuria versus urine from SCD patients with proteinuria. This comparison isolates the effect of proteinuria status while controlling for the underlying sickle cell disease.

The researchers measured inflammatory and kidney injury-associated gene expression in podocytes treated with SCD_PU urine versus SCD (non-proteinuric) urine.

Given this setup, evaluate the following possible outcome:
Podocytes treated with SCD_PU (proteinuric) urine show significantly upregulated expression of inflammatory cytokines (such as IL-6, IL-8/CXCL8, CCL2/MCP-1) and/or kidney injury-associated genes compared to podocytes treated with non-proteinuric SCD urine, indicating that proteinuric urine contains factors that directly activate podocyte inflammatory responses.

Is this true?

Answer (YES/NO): YES